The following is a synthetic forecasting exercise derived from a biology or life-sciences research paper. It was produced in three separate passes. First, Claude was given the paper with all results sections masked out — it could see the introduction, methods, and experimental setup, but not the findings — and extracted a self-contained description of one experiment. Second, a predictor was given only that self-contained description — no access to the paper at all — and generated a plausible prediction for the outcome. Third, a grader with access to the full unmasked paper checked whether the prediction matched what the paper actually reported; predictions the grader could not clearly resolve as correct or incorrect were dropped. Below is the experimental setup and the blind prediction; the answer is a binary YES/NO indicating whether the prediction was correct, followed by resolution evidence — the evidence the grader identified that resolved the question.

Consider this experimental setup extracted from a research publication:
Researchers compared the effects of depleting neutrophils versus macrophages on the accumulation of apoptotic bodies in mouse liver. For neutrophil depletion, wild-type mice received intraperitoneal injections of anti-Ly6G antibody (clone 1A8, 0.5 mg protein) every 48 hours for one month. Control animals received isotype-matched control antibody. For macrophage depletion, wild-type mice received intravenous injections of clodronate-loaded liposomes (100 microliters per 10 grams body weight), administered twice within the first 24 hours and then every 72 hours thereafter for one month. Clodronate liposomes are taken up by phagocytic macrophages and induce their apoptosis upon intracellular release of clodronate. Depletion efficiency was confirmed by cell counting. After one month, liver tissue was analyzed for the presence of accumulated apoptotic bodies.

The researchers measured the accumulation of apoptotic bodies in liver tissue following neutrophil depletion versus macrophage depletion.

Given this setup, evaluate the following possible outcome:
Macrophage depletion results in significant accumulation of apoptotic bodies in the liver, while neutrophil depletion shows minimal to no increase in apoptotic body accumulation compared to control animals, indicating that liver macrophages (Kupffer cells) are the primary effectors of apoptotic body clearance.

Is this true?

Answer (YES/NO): NO